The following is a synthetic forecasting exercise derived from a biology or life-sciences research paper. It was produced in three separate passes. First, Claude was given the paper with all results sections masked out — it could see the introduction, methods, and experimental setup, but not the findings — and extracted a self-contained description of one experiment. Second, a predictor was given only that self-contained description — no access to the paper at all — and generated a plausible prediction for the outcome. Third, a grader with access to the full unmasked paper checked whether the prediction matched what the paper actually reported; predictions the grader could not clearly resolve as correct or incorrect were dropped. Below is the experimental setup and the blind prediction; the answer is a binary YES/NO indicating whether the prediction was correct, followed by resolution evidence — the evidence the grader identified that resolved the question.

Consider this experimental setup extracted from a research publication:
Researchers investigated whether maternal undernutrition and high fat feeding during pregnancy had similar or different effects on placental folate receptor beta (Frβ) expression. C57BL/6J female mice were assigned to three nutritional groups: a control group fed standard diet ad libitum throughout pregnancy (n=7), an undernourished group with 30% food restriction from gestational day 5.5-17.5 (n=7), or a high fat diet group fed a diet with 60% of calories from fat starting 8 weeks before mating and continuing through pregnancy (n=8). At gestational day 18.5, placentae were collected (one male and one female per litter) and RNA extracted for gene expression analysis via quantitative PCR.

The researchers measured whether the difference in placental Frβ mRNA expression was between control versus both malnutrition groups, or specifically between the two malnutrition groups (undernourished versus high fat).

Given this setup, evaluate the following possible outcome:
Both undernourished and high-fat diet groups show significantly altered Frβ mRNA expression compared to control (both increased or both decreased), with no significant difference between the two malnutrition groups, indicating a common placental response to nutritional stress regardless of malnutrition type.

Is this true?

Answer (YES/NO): NO